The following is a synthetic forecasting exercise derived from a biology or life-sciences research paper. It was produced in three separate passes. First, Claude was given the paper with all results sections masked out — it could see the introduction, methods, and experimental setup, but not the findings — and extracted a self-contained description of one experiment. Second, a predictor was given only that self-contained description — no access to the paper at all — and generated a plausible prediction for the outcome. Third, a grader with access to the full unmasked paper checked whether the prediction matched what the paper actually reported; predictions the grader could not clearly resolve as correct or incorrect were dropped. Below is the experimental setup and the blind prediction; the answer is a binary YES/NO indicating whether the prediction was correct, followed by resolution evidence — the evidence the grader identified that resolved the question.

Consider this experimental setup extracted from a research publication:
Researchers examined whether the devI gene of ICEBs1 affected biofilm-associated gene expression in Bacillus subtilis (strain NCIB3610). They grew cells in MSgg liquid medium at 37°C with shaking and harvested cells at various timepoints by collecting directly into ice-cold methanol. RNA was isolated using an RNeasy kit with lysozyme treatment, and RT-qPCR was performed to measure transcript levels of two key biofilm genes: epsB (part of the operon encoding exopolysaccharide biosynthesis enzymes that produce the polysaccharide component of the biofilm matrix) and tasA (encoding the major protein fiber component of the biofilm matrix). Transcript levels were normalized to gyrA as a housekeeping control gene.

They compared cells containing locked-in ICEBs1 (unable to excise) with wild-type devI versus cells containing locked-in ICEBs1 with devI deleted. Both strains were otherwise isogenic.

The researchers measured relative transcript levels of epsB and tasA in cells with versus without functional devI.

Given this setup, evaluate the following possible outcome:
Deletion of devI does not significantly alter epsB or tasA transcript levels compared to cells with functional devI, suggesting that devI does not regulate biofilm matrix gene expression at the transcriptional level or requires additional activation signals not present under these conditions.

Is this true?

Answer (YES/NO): NO